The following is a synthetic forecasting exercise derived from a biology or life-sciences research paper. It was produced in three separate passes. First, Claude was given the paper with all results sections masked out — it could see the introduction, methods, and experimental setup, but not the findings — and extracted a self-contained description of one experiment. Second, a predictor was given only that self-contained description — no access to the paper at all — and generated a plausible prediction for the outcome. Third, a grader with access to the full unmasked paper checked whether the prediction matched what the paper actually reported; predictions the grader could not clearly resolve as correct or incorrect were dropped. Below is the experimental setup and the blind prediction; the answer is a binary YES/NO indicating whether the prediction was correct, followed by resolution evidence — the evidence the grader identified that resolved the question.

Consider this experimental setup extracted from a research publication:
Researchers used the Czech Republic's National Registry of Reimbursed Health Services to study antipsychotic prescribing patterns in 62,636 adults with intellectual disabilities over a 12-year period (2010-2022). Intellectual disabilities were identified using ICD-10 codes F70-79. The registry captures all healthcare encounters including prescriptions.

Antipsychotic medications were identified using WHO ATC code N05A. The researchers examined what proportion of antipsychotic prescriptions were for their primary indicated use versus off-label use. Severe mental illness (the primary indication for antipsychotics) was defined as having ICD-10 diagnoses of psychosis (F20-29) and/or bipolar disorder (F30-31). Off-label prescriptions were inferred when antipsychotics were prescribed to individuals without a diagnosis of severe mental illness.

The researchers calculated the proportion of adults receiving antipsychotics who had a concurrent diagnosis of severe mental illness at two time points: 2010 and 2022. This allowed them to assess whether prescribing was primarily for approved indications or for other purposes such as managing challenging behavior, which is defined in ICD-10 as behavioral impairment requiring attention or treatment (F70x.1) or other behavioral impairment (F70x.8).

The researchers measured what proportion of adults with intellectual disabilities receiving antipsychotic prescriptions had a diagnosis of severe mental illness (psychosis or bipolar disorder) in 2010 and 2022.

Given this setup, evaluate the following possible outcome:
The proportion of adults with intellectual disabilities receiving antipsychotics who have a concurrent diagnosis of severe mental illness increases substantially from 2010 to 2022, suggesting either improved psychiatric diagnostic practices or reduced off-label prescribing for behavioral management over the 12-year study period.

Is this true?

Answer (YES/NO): NO